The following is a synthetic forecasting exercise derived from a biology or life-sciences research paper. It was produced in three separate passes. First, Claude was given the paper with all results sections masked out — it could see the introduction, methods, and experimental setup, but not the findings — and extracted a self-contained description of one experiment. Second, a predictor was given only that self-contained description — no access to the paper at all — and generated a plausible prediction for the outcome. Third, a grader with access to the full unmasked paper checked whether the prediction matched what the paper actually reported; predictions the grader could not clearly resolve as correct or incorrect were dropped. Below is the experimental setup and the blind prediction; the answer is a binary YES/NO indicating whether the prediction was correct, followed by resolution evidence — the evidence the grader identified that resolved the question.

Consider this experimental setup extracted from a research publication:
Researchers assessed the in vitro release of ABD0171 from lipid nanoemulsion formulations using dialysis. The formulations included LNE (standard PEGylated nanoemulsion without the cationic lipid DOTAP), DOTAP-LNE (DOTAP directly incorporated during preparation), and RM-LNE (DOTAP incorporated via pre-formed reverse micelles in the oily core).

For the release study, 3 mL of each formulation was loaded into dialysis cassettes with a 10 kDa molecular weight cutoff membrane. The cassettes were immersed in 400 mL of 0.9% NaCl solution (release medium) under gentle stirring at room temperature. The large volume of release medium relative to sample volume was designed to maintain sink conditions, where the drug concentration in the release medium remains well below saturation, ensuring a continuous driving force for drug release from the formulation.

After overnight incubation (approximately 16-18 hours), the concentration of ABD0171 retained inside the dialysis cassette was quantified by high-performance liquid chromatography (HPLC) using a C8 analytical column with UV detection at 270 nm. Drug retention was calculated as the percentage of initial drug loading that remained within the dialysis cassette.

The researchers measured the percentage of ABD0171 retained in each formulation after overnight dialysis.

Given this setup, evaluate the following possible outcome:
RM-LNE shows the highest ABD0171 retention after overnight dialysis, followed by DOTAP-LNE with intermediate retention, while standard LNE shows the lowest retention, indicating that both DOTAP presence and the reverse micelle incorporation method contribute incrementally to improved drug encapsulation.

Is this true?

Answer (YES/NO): NO